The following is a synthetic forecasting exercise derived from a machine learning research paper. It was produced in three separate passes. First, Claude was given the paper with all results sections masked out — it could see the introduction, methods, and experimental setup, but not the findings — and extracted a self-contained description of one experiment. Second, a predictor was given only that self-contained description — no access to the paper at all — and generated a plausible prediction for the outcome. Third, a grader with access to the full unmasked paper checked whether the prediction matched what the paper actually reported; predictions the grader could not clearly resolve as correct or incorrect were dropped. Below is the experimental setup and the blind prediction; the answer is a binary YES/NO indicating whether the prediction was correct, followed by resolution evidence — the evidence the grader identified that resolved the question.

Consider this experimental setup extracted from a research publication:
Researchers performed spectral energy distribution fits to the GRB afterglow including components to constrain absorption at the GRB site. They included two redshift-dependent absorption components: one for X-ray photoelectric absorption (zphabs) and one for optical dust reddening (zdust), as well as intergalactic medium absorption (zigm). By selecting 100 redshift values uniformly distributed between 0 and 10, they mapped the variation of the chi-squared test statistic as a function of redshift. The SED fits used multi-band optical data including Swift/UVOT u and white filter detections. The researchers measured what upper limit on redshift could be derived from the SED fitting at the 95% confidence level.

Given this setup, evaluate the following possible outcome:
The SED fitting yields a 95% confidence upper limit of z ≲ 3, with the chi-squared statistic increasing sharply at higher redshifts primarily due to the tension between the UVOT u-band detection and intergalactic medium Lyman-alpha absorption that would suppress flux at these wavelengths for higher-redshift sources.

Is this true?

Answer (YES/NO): NO